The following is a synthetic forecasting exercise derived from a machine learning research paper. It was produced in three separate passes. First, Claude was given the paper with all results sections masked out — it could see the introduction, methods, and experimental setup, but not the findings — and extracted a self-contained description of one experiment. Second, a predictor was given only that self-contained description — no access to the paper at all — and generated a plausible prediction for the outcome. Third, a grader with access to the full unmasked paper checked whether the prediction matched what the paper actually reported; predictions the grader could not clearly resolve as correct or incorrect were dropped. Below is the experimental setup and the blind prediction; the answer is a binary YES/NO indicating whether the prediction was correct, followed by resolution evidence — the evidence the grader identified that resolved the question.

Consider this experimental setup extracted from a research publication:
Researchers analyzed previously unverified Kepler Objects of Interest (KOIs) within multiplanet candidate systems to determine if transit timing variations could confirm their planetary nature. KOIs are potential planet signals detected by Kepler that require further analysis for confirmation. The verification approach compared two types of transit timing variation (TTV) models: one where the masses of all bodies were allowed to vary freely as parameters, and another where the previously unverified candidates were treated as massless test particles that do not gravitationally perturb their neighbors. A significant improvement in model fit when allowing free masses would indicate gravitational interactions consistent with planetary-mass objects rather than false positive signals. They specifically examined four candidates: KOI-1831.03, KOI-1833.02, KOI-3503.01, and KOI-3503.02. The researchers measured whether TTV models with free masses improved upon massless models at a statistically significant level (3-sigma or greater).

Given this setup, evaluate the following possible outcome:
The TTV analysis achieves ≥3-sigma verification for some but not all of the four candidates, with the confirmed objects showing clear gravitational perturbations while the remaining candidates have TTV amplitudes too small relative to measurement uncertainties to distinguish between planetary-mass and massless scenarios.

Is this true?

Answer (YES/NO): NO